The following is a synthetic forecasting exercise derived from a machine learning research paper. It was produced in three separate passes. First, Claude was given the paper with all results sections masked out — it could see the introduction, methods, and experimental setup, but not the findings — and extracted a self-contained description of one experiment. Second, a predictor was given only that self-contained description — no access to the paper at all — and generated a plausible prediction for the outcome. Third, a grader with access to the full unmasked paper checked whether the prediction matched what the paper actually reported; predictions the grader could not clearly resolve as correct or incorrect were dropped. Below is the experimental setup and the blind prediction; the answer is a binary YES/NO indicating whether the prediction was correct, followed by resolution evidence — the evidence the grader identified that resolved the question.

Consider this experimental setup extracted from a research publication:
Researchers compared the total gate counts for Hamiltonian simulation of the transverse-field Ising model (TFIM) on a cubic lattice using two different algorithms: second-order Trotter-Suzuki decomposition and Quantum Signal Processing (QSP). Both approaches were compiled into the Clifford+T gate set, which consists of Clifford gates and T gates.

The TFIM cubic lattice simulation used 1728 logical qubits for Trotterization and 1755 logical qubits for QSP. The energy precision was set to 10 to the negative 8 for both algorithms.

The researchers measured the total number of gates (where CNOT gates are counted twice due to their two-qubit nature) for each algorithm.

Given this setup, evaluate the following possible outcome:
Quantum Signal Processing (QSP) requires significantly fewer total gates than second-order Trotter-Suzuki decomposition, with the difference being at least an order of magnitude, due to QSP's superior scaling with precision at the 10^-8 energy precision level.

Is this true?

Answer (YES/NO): YES